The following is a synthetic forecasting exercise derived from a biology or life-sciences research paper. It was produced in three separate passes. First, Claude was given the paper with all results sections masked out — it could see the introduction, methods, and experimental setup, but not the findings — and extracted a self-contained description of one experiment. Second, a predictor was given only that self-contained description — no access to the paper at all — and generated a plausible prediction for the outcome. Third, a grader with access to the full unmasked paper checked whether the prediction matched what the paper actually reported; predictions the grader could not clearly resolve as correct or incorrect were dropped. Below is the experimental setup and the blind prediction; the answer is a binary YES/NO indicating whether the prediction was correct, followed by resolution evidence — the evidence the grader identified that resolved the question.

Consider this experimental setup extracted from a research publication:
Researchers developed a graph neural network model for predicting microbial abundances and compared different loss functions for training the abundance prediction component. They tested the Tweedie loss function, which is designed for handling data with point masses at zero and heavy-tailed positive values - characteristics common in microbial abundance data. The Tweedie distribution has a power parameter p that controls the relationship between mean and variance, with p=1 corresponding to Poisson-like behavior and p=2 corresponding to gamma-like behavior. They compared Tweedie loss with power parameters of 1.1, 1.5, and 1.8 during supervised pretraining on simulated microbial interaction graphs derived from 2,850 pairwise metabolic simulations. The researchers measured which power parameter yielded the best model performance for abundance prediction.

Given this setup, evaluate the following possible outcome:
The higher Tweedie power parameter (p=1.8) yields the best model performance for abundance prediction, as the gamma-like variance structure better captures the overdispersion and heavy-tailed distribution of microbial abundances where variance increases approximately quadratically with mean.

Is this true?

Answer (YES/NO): NO